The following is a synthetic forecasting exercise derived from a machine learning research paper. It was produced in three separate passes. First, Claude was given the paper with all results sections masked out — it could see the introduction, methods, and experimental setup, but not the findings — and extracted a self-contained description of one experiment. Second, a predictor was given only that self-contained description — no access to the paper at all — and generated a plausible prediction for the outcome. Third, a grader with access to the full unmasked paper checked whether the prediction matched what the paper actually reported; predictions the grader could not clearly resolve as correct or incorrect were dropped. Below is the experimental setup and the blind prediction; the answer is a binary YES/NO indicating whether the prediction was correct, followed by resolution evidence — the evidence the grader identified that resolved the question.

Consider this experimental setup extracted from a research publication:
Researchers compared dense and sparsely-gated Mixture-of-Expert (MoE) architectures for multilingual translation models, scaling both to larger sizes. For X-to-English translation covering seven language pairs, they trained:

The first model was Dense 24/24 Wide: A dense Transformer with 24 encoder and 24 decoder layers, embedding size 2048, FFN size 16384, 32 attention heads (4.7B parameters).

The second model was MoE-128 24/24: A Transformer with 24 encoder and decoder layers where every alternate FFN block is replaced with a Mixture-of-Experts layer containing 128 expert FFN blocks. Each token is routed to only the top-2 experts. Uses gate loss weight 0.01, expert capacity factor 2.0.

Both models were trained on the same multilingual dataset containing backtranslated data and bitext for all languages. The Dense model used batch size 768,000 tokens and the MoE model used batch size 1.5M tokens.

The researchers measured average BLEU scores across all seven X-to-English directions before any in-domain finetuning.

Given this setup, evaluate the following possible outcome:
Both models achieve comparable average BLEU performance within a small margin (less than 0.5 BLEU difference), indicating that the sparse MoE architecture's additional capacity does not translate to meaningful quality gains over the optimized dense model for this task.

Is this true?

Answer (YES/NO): NO